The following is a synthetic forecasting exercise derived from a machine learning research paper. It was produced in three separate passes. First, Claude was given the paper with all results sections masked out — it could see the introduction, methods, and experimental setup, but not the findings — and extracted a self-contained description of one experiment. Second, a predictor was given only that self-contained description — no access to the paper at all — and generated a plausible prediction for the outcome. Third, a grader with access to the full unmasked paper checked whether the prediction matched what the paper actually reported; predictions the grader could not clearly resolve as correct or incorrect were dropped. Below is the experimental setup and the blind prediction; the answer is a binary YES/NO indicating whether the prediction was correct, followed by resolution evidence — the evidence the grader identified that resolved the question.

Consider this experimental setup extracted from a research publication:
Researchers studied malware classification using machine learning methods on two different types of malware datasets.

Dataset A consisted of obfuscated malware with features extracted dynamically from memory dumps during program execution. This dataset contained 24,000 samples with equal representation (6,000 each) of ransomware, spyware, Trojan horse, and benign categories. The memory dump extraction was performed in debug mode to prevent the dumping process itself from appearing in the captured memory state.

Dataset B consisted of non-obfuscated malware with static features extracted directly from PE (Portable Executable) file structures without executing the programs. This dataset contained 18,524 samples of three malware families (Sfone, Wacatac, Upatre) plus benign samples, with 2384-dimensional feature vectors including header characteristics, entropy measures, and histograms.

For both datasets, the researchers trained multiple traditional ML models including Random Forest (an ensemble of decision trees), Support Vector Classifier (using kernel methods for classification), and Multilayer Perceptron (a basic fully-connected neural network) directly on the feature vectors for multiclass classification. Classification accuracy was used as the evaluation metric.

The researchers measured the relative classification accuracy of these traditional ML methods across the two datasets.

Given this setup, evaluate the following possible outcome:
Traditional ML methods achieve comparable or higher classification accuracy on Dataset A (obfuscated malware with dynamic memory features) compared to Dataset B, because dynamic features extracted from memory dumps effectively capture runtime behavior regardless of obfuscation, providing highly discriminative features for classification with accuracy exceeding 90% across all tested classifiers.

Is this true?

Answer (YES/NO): NO